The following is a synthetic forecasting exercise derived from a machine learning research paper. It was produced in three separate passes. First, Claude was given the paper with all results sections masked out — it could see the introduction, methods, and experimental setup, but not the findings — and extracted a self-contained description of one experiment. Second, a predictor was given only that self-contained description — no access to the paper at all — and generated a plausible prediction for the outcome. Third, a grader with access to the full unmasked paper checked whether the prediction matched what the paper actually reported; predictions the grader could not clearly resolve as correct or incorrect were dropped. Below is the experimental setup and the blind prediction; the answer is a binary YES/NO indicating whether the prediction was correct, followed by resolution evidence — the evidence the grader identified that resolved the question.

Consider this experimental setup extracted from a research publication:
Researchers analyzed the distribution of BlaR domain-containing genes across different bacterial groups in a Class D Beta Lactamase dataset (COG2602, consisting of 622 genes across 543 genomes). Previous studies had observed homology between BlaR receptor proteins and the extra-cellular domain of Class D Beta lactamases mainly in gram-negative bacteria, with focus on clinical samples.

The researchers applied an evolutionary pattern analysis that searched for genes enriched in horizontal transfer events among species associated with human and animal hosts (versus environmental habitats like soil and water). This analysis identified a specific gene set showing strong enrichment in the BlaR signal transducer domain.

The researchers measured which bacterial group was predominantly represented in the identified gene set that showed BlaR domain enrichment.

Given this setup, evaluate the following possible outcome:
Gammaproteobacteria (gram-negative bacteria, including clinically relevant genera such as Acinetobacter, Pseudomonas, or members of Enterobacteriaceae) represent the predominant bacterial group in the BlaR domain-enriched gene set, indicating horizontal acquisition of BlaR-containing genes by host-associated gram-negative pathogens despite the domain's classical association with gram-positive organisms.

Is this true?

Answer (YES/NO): NO